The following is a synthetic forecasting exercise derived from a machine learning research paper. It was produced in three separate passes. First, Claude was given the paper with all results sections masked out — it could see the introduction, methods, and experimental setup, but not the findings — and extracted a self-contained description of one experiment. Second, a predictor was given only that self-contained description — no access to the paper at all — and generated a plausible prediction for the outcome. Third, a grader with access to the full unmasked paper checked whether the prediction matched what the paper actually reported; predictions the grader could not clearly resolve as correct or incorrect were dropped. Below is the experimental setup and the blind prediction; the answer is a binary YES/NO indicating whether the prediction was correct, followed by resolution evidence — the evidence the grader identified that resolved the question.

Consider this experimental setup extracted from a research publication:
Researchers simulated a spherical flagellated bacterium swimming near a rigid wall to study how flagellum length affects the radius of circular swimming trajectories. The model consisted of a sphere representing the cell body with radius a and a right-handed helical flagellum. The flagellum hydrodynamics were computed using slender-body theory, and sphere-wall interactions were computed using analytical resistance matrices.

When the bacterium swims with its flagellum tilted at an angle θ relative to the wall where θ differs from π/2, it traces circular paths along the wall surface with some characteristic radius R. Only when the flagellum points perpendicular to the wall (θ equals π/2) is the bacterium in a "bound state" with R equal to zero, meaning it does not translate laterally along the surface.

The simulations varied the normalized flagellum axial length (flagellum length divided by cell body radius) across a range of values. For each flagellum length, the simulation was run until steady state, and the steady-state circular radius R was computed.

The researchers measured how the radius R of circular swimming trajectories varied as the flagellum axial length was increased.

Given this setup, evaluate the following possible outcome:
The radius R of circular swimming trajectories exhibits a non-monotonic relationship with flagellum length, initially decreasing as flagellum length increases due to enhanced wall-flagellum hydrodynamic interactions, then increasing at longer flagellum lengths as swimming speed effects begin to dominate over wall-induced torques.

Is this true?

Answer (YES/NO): NO